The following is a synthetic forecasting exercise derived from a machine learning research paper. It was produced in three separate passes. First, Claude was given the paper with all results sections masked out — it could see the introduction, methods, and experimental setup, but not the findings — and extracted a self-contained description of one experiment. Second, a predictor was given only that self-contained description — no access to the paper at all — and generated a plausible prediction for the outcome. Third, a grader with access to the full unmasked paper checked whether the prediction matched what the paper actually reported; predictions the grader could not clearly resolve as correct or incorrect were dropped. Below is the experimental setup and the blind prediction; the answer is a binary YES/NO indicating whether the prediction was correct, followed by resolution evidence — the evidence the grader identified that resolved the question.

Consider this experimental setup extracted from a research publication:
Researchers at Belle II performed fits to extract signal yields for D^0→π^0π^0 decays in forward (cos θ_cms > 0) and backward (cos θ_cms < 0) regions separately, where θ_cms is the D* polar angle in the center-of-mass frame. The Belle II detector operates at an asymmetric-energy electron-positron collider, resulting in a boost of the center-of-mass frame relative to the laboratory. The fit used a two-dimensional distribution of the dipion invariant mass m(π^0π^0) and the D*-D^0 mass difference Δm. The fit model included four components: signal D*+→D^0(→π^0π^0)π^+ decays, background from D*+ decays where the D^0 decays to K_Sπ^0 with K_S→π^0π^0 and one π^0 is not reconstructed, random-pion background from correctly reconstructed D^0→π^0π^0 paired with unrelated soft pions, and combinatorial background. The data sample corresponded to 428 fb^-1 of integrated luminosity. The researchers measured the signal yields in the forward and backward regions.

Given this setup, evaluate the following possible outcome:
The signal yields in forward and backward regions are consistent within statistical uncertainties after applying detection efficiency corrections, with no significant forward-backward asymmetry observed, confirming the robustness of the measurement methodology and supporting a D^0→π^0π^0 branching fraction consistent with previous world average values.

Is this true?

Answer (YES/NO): NO